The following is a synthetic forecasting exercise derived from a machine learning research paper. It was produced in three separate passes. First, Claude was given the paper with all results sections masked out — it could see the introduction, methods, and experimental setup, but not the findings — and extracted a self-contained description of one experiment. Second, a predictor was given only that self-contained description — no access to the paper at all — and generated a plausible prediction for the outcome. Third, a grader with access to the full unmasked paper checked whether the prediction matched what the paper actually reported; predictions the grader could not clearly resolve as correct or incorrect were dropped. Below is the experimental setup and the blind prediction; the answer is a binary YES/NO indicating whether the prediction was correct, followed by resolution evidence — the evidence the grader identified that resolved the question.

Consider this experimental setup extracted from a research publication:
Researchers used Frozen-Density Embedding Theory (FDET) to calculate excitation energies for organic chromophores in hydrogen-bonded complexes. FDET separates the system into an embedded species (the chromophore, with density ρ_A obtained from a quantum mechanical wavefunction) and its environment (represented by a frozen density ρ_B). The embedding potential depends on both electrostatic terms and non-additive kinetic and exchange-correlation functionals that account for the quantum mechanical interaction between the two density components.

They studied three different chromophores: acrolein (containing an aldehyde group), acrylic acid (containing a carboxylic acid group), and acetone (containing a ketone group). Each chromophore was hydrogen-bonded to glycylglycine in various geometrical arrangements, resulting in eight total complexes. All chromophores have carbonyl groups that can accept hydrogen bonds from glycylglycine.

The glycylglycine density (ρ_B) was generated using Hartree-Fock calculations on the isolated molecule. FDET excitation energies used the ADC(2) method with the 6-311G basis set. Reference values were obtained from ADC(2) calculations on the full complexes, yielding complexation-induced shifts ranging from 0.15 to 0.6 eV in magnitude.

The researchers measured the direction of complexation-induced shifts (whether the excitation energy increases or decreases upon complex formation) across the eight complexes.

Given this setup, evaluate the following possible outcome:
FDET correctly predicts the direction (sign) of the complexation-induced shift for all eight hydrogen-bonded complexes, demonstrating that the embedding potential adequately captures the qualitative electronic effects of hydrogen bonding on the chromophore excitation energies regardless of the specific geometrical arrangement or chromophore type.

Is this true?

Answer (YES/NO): YES